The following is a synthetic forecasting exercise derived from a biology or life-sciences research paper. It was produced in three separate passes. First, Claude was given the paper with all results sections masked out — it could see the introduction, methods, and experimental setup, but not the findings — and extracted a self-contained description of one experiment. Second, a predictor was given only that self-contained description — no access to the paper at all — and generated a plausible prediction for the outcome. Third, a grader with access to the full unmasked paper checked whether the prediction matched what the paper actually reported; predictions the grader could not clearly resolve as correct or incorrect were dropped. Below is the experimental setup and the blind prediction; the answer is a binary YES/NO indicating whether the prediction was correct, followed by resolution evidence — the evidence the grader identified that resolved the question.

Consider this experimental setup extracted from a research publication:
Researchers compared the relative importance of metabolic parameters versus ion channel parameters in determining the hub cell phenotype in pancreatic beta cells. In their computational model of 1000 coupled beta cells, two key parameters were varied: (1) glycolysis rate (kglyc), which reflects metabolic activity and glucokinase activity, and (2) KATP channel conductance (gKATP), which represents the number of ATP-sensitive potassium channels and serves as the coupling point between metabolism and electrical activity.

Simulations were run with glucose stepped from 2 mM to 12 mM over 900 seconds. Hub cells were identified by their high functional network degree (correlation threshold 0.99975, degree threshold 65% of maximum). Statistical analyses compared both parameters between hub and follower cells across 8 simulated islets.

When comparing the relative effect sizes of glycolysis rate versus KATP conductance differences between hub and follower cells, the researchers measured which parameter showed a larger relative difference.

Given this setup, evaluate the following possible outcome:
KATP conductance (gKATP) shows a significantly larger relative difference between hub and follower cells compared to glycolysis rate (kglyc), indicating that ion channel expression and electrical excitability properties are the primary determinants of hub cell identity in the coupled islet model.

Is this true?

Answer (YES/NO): NO